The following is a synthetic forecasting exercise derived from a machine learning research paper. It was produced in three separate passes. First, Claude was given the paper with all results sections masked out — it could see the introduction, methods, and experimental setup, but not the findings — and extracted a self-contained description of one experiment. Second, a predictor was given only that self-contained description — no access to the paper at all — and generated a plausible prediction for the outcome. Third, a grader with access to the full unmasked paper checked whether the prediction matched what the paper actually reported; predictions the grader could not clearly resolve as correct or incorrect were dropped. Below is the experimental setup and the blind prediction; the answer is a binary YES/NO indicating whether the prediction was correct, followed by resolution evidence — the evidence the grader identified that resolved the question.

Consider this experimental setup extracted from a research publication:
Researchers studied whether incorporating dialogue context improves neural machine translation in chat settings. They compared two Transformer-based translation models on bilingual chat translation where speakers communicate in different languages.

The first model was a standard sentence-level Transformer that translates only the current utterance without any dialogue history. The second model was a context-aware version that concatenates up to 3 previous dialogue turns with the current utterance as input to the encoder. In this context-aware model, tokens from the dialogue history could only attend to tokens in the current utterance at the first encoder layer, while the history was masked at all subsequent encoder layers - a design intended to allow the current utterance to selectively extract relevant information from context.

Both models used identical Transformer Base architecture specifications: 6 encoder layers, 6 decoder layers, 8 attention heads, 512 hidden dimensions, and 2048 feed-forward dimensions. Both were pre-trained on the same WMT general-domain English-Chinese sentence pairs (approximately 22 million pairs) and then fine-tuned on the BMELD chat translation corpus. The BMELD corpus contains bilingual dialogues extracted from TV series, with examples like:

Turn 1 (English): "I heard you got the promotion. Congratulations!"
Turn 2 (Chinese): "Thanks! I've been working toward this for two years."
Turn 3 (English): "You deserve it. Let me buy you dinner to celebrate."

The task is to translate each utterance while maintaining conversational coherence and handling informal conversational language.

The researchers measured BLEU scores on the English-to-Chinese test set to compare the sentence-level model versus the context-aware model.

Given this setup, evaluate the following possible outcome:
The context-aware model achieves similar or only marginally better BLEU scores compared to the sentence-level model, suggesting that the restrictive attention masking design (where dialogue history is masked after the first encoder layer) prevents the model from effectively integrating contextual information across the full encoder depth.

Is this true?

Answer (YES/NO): NO